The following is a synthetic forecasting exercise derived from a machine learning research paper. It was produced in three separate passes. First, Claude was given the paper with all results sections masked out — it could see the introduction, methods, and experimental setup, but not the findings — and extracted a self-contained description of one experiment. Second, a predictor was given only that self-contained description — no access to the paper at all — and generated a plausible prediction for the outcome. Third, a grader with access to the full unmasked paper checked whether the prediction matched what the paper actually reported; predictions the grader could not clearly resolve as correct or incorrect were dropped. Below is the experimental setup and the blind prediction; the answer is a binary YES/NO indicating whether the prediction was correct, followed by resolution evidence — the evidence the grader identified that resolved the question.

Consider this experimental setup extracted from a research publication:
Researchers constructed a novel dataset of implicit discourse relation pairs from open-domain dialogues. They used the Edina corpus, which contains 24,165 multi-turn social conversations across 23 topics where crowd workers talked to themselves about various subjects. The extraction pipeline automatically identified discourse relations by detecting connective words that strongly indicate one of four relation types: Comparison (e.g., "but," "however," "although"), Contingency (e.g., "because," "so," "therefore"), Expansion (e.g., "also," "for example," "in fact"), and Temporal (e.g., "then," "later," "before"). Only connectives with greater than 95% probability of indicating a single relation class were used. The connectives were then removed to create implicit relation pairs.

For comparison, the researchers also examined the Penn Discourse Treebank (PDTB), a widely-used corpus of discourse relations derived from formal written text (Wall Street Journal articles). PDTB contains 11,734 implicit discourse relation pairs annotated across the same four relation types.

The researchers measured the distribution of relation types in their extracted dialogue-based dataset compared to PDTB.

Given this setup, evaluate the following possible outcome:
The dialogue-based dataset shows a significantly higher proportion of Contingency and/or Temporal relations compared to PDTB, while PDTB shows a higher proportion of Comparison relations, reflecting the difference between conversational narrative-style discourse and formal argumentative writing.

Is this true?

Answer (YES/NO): NO